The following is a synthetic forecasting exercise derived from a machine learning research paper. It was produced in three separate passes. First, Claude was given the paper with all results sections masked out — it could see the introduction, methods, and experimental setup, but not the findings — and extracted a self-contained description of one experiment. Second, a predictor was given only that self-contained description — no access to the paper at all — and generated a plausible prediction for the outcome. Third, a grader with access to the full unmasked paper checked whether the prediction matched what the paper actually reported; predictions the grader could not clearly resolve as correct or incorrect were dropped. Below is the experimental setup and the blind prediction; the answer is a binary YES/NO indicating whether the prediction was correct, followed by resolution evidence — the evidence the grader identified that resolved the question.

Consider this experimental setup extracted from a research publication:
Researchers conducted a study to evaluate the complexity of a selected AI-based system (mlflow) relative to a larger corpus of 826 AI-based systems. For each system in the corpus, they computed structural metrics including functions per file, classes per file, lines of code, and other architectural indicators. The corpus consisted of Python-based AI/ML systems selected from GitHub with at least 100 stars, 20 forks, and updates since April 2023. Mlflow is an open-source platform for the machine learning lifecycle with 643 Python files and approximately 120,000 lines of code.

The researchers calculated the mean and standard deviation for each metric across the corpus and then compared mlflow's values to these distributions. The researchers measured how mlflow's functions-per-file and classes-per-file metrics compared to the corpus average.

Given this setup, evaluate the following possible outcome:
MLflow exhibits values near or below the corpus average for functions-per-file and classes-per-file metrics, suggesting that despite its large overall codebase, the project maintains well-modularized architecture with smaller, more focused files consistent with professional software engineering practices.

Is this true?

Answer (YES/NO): NO